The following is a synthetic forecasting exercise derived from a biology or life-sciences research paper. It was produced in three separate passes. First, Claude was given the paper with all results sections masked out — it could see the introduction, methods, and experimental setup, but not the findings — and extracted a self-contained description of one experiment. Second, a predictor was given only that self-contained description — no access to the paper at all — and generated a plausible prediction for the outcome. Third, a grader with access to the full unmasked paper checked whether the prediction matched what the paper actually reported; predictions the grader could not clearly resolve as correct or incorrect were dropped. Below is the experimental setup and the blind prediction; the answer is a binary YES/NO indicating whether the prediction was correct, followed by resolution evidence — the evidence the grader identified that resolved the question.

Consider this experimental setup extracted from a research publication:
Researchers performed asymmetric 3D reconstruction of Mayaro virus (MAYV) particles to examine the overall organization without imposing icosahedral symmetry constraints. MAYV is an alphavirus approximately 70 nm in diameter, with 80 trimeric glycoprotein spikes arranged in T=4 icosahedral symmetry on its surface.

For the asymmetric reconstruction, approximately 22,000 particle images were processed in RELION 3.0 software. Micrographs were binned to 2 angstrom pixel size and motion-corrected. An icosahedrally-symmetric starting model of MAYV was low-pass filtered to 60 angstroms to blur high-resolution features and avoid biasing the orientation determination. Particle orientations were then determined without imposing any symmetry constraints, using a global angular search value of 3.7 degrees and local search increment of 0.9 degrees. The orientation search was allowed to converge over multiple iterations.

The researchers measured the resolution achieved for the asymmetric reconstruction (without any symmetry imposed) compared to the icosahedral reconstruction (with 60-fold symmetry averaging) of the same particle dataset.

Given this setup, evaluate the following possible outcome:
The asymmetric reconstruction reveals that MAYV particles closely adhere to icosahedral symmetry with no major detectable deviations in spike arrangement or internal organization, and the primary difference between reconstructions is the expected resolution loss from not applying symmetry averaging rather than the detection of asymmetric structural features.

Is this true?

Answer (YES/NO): NO